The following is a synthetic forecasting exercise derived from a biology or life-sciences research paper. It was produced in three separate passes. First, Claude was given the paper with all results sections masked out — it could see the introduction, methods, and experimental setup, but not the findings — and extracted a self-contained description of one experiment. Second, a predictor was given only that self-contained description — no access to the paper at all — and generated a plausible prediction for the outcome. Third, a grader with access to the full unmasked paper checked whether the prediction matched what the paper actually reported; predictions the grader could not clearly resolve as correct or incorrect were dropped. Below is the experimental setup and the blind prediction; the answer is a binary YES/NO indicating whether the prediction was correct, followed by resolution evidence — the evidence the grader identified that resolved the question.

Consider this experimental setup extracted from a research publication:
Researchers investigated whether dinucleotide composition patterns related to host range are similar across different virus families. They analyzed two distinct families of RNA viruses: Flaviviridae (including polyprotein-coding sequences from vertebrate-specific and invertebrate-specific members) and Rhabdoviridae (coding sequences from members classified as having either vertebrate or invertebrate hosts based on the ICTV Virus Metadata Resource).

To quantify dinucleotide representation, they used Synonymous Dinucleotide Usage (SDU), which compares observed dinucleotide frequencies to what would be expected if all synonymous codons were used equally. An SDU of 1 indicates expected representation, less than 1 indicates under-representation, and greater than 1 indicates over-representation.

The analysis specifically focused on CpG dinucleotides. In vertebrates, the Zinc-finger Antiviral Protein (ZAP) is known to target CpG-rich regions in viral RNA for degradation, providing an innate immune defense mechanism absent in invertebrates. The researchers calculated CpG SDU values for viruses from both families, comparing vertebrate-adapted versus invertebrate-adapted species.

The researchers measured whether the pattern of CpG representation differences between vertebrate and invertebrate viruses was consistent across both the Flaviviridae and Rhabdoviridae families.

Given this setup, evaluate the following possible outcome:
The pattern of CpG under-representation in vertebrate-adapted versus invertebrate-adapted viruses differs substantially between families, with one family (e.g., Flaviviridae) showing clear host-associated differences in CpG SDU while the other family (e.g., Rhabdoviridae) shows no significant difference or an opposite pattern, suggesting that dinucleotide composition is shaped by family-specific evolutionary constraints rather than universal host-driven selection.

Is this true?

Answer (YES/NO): YES